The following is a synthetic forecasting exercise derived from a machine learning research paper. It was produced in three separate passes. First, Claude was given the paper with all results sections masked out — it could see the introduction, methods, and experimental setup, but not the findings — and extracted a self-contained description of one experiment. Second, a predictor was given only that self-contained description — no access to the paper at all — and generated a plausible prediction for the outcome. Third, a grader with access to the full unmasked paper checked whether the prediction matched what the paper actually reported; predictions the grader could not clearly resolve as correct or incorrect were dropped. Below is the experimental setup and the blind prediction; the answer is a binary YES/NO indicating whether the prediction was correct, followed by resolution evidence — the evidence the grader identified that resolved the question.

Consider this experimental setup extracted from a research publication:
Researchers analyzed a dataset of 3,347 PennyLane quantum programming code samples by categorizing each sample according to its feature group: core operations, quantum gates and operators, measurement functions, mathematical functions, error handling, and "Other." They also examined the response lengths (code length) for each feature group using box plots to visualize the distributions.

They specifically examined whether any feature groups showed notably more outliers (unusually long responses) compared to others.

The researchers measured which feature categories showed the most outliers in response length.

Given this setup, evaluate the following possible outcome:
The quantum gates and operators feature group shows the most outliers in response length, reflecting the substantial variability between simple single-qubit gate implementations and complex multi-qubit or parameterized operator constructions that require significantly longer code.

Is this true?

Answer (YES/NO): NO